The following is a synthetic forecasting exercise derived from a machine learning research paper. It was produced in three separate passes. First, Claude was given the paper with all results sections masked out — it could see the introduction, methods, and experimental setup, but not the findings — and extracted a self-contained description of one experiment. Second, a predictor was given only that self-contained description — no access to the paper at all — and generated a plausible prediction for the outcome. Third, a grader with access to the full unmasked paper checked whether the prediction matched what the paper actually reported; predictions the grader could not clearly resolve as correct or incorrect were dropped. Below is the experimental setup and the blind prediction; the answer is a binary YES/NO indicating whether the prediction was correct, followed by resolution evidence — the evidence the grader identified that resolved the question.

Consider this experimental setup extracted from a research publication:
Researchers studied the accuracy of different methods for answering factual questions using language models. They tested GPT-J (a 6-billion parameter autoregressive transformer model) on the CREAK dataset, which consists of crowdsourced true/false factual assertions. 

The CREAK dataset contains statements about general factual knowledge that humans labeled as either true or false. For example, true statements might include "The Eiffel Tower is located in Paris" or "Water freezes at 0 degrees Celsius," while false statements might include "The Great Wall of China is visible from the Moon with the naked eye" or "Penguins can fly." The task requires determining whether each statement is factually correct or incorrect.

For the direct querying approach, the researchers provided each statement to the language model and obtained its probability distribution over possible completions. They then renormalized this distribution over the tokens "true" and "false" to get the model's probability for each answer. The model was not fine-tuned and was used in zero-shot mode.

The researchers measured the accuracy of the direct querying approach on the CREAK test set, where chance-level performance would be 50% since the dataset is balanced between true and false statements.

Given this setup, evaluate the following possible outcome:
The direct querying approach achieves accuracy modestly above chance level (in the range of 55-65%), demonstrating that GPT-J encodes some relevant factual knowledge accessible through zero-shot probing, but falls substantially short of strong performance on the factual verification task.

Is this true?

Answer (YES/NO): NO